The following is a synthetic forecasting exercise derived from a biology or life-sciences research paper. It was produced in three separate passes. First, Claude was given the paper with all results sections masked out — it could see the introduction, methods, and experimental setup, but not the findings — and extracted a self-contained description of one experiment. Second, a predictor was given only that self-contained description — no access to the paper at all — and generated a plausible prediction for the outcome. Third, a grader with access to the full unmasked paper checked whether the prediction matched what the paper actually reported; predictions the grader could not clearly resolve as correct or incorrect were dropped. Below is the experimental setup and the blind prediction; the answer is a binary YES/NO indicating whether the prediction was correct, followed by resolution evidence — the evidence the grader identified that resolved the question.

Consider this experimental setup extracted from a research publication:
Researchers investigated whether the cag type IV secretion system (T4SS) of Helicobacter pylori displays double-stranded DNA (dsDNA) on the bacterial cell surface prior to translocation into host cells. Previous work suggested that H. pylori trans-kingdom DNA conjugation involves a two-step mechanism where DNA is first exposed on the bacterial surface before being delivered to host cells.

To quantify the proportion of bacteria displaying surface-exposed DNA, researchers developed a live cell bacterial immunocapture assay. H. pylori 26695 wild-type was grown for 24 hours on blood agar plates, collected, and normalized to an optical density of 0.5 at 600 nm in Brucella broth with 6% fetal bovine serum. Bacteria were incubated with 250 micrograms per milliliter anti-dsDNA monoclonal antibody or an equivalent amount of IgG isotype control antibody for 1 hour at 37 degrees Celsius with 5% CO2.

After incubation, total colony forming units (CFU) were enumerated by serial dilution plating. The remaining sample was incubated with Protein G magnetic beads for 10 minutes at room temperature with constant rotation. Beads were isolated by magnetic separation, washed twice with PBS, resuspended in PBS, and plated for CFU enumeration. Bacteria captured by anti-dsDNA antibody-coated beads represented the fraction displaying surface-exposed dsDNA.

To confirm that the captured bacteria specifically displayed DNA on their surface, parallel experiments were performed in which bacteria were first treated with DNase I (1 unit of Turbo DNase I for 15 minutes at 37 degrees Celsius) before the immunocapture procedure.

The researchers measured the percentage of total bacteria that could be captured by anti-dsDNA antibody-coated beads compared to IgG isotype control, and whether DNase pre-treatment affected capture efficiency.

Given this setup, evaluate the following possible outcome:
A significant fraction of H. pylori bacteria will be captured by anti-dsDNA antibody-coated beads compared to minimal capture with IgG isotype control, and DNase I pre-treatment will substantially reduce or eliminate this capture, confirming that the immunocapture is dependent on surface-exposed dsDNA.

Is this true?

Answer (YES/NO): NO